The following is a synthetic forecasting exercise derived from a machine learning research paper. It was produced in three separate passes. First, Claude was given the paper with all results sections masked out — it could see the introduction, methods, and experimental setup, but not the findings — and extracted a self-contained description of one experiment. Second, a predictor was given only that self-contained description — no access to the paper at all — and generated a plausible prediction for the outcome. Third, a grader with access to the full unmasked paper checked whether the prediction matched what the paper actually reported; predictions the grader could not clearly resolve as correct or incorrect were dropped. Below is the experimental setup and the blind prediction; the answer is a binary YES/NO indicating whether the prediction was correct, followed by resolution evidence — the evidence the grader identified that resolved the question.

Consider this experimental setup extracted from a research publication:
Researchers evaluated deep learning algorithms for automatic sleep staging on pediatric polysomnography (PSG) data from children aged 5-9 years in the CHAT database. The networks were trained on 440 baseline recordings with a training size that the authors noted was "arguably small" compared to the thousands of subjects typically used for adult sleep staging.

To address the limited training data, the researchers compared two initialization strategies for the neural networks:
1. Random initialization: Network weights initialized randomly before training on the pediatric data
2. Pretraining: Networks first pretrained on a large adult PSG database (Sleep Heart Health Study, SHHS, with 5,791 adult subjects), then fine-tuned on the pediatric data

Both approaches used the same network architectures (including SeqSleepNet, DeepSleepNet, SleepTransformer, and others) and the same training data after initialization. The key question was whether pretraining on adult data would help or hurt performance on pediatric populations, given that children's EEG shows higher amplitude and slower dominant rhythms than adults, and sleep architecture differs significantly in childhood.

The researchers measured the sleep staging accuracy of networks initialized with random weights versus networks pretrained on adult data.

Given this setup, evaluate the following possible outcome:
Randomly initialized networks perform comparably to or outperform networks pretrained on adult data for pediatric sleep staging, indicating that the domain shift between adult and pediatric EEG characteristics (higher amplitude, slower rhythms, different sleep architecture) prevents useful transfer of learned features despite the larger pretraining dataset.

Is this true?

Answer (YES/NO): NO